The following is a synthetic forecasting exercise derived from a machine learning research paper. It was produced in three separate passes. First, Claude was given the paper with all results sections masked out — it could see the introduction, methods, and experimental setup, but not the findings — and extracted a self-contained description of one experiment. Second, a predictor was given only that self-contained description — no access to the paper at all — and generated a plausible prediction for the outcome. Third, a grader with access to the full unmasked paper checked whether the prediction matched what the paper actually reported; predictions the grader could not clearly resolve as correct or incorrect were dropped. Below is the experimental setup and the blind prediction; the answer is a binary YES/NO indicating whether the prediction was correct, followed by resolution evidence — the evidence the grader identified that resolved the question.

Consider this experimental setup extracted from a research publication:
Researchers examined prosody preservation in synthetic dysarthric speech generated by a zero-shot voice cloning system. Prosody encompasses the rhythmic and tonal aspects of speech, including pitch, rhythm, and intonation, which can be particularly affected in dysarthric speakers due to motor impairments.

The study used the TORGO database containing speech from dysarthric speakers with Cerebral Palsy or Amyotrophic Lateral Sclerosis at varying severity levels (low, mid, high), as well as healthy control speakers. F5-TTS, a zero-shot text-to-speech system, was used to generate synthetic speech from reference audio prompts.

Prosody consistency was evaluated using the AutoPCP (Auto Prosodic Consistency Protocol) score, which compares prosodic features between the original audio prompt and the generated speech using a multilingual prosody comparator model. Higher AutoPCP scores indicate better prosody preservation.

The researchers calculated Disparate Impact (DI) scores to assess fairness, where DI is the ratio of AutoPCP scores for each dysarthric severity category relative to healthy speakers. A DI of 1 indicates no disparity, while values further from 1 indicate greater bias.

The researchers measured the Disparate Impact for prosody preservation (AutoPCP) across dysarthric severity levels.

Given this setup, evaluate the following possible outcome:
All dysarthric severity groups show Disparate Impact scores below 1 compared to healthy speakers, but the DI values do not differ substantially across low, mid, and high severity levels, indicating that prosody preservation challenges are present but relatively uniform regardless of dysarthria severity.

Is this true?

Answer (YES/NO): YES